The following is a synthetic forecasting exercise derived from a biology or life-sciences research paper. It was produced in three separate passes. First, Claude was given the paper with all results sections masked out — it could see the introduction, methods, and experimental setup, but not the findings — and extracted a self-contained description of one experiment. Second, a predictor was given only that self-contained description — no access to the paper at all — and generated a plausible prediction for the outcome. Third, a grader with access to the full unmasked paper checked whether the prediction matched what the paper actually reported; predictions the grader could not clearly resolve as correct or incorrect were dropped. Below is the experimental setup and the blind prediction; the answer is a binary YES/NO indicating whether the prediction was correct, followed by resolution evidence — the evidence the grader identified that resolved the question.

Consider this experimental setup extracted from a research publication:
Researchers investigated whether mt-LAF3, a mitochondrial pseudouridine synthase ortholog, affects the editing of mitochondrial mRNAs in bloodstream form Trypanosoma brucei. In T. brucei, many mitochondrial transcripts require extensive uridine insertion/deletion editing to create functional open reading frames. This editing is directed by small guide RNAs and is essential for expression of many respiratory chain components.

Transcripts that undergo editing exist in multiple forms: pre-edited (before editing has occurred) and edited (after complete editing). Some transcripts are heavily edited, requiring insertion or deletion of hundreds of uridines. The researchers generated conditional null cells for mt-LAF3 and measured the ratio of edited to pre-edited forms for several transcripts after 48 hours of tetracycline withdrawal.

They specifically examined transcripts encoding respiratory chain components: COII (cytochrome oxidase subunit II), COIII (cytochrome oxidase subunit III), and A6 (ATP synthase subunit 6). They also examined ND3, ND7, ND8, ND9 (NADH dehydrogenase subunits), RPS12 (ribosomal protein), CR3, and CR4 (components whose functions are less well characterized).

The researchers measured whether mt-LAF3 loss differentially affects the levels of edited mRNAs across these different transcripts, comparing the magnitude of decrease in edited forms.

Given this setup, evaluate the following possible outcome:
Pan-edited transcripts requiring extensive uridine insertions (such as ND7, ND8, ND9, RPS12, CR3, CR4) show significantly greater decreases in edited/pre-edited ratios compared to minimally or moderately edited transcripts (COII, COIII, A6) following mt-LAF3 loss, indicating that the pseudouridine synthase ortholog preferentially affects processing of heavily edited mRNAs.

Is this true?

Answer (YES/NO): NO